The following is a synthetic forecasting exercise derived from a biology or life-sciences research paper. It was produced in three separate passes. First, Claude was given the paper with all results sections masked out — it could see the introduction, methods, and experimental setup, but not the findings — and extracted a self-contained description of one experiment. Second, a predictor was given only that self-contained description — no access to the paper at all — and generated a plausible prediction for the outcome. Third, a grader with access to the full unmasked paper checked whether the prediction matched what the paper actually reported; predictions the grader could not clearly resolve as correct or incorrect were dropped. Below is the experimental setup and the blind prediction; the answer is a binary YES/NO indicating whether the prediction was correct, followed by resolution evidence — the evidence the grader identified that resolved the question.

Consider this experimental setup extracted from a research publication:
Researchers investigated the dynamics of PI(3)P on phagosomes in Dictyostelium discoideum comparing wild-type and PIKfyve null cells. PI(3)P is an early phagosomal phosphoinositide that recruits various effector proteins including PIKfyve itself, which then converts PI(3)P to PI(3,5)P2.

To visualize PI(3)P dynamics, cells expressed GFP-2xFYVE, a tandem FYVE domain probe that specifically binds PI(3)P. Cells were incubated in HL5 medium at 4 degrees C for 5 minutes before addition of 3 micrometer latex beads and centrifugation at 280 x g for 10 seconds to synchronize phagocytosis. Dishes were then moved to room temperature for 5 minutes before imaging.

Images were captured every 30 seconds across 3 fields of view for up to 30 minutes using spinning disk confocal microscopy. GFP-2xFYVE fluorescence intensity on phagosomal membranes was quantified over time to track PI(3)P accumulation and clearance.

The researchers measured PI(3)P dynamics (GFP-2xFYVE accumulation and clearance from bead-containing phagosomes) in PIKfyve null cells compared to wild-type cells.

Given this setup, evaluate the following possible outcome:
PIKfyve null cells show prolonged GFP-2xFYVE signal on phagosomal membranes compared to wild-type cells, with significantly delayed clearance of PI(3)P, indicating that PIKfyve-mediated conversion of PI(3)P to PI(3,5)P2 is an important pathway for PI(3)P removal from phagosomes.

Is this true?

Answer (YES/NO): NO